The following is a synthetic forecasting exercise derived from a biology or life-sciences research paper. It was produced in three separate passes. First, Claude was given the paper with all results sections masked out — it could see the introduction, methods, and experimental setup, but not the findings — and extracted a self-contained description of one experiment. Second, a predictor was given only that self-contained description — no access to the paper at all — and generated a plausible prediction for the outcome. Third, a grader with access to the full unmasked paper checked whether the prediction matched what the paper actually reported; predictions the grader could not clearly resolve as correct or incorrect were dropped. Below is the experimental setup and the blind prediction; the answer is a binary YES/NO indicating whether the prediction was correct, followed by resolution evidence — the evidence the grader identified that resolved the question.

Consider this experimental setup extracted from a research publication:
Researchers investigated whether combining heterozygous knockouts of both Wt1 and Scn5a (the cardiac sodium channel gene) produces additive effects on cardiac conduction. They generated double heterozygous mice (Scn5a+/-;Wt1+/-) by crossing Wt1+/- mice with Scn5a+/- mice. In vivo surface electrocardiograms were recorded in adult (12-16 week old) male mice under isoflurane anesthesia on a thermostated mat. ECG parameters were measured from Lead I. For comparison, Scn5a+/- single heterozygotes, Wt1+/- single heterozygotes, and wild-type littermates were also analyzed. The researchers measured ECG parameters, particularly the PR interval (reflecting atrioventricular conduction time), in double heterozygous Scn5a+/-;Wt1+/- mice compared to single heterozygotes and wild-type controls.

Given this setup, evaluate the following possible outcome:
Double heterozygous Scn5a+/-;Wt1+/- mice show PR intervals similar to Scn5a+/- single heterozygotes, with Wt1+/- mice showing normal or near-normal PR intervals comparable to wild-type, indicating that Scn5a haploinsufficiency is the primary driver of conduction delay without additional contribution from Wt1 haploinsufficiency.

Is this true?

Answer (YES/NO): YES